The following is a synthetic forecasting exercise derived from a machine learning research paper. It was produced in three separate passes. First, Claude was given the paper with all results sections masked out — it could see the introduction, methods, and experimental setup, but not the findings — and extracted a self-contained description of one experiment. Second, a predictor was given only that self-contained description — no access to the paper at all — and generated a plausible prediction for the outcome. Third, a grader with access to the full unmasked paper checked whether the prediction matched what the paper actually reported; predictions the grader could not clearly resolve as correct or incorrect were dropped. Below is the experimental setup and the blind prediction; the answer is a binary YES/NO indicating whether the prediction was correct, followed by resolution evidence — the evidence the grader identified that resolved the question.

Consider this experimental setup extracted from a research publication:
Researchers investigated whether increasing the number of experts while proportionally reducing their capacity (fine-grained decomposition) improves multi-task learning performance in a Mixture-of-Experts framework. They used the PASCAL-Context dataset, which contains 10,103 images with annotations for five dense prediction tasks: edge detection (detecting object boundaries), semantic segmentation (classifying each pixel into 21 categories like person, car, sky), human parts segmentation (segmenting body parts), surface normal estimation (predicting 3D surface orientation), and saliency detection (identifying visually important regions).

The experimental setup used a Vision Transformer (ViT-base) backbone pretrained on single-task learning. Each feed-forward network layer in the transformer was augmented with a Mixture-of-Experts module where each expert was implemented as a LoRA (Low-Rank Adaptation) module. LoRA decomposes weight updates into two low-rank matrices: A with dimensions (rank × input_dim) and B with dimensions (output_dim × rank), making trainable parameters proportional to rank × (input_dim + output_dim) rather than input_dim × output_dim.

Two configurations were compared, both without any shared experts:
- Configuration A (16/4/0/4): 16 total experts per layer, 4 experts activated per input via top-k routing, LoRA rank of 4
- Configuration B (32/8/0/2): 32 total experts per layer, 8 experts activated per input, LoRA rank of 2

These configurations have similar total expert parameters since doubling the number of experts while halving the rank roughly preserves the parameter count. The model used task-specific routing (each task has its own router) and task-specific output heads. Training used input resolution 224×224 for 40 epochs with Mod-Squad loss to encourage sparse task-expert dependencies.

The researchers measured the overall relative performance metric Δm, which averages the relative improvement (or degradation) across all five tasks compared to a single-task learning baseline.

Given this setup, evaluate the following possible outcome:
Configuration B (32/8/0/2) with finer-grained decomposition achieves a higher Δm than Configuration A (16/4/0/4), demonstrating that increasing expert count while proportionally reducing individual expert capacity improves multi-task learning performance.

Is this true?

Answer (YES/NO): YES